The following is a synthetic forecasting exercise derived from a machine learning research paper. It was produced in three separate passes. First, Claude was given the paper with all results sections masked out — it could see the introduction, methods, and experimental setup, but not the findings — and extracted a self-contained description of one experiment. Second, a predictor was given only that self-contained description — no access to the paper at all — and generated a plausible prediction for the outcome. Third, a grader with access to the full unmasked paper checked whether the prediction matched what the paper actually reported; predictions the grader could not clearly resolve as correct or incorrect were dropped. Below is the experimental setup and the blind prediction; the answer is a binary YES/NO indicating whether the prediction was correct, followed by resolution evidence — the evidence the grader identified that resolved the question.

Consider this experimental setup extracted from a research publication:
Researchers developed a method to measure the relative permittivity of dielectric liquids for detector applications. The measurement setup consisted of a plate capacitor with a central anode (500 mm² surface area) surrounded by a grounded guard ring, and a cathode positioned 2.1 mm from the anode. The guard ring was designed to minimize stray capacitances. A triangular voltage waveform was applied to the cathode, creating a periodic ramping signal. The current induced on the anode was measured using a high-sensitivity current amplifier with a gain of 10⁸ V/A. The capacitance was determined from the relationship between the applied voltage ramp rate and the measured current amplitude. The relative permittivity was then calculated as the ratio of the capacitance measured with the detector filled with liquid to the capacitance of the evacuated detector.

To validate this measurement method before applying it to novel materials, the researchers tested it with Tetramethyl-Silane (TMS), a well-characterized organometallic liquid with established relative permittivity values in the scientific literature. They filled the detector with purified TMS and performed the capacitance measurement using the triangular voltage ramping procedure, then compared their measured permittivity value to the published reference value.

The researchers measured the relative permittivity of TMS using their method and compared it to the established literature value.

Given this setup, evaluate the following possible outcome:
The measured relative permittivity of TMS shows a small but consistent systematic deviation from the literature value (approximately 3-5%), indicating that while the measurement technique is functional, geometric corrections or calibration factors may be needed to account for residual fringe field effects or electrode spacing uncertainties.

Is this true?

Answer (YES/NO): NO